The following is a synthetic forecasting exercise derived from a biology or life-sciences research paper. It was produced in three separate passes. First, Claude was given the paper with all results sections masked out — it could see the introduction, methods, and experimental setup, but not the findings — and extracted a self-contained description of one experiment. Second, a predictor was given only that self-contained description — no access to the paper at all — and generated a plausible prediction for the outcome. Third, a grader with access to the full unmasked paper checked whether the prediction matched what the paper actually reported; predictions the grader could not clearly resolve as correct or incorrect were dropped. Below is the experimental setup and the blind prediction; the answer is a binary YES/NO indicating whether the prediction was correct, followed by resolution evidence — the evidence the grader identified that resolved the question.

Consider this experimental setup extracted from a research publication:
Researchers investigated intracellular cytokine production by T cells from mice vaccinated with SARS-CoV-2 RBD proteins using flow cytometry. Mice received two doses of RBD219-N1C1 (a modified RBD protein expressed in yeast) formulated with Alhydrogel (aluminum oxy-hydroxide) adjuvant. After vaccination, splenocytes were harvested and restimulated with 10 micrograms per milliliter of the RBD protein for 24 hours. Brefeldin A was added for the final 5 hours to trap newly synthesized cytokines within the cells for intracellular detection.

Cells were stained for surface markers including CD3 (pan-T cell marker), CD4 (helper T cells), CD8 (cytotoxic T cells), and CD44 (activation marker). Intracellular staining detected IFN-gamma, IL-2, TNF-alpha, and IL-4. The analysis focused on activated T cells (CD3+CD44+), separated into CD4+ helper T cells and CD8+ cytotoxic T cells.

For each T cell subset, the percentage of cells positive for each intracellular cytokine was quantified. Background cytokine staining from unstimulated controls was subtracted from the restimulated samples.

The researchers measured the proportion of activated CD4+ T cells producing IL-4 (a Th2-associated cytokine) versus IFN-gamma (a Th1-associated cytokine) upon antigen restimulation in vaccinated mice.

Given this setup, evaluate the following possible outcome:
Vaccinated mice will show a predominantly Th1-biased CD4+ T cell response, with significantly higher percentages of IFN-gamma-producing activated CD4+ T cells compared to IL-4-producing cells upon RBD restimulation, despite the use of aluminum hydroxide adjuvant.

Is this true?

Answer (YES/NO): NO